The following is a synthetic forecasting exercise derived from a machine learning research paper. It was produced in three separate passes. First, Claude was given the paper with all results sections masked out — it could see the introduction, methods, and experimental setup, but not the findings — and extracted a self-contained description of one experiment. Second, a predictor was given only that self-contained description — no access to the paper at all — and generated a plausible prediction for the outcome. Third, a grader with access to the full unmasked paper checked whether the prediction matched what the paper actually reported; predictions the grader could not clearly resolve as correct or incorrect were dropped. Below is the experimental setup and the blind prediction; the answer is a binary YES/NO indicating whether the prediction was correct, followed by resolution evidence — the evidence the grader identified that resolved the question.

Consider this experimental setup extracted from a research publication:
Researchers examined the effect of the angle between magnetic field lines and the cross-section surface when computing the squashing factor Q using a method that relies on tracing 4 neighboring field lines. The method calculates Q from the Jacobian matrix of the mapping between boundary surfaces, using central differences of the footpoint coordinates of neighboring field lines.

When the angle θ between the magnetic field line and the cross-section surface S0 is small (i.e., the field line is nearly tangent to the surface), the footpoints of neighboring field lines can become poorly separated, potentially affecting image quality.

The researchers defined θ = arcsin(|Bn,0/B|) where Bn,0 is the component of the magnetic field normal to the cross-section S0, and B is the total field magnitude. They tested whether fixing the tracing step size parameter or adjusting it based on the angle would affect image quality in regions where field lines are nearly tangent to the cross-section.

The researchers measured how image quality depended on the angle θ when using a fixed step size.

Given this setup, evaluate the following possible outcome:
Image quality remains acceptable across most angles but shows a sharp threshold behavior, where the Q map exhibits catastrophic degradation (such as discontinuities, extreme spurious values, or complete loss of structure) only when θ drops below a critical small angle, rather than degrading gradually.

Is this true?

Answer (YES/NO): NO